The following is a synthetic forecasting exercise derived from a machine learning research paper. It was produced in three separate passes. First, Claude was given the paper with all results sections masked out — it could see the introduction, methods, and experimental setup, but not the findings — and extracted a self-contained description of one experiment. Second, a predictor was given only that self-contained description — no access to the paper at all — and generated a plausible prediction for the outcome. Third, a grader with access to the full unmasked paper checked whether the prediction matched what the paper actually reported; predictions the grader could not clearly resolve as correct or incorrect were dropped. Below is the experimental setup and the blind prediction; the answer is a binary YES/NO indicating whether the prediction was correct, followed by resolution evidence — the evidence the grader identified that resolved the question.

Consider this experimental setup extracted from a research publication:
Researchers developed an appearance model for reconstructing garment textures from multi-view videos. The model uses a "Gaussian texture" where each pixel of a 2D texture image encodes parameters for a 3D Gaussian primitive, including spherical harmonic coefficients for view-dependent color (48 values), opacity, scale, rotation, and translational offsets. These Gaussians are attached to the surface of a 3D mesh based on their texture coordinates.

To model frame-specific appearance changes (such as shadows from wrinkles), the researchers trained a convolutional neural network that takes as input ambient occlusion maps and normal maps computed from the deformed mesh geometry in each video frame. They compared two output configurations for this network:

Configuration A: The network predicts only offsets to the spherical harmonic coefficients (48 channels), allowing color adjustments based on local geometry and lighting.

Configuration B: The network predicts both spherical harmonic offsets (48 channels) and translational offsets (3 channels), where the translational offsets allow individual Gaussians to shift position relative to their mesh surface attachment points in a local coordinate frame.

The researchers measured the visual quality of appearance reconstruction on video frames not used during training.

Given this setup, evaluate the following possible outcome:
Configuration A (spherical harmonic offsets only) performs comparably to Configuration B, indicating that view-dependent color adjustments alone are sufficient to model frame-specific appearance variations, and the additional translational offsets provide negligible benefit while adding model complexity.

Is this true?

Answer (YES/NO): NO